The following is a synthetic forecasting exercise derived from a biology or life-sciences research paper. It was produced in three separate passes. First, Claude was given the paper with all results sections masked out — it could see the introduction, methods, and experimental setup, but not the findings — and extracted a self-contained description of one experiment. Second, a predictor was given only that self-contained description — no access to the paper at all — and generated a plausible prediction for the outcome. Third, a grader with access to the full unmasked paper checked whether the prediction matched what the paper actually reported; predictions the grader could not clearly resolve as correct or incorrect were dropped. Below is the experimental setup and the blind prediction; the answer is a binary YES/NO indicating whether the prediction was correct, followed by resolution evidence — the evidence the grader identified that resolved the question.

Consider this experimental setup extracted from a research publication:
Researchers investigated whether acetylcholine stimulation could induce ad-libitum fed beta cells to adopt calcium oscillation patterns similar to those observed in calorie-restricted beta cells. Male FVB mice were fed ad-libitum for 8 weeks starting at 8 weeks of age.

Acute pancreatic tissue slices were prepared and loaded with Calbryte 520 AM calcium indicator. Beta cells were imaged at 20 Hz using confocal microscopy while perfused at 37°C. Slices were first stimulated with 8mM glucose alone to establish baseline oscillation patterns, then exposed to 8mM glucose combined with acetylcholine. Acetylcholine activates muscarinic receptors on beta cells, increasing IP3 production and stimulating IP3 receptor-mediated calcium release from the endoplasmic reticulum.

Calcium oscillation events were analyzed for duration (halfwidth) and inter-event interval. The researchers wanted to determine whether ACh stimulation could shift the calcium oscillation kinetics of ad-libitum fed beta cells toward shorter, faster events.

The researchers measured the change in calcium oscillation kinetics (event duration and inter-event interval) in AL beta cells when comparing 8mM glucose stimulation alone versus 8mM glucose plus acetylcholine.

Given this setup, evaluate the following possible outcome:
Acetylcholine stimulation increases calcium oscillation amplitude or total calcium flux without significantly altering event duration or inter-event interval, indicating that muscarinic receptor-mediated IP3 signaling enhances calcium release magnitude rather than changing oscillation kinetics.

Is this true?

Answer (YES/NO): NO